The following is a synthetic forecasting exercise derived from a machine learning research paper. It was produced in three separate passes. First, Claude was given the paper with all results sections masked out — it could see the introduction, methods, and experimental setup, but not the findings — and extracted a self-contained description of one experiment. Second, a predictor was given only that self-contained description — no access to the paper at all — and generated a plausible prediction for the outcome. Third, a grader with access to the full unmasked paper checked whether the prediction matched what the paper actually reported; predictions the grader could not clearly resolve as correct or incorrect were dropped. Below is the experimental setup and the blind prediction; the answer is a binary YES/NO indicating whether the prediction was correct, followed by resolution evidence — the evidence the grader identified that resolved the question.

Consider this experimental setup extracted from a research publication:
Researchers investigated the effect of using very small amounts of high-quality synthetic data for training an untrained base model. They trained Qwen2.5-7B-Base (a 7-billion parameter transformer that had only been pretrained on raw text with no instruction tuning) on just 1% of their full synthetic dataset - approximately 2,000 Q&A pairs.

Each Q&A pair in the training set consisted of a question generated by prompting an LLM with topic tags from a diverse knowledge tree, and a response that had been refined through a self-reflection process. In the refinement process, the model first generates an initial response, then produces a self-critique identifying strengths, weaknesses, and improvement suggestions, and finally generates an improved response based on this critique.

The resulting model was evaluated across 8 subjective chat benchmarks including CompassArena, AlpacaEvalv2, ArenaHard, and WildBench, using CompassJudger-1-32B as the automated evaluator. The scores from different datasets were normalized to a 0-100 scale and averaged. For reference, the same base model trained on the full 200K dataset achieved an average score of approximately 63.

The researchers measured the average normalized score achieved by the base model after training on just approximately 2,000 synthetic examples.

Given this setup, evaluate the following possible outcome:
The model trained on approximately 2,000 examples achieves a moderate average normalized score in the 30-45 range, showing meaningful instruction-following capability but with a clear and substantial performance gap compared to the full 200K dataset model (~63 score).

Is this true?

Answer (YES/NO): YES